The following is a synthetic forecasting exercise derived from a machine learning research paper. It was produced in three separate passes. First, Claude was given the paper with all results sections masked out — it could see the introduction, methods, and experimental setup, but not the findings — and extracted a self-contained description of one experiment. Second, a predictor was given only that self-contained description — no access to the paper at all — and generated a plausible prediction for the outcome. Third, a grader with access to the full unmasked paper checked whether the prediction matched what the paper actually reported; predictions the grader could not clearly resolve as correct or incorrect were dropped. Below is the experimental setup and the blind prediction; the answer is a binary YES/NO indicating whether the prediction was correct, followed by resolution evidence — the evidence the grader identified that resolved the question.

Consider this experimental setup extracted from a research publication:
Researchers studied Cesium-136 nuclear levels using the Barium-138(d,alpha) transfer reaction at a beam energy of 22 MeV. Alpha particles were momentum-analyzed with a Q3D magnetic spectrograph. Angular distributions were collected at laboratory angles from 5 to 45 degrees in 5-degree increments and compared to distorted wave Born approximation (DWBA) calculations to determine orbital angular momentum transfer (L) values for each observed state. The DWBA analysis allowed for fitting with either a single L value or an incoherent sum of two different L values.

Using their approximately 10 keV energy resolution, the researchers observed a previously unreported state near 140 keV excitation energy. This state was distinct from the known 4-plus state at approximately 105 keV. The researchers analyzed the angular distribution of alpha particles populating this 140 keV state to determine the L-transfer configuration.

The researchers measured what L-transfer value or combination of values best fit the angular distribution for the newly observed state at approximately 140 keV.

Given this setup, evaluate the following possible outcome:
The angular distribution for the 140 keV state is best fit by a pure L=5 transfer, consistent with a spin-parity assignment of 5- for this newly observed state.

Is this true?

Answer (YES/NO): NO